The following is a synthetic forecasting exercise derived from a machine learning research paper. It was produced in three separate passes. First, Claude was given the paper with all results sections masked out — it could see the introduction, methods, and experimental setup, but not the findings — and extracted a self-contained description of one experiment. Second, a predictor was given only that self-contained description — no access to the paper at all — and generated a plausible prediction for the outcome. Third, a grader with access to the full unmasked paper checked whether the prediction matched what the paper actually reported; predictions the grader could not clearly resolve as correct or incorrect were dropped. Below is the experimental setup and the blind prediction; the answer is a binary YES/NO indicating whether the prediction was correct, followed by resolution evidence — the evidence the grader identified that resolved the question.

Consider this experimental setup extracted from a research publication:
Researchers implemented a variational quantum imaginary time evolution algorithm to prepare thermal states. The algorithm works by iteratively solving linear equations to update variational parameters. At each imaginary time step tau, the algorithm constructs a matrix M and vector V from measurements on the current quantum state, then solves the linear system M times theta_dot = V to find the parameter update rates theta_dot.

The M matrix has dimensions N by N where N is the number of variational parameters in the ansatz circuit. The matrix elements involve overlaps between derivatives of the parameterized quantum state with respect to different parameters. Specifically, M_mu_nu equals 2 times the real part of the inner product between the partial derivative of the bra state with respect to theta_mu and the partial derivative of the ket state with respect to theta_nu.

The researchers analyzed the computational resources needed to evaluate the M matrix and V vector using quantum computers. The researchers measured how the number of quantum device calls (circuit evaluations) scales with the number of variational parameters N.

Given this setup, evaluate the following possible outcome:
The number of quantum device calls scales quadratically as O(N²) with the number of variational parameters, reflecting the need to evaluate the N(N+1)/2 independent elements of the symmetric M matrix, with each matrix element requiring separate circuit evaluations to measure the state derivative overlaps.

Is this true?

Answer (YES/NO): YES